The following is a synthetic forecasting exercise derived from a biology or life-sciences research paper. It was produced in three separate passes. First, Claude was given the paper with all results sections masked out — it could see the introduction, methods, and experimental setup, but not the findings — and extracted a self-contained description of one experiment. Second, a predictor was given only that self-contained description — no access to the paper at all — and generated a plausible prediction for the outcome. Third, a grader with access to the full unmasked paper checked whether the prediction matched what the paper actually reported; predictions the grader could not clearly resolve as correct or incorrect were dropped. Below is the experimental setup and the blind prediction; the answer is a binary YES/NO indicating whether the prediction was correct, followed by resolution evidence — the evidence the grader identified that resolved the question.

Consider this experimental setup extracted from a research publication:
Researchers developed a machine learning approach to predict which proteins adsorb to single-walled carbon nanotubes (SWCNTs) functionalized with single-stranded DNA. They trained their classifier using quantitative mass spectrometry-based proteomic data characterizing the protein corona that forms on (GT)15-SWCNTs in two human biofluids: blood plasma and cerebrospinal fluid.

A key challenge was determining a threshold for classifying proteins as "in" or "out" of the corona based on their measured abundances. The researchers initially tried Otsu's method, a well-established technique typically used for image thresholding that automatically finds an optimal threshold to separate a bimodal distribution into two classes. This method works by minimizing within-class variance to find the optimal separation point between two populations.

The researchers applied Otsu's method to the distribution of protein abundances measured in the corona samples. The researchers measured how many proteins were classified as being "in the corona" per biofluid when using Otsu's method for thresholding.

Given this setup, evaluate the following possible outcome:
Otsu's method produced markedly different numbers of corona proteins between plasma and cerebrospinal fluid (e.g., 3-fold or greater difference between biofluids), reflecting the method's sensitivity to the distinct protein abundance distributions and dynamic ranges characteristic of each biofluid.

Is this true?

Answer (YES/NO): NO